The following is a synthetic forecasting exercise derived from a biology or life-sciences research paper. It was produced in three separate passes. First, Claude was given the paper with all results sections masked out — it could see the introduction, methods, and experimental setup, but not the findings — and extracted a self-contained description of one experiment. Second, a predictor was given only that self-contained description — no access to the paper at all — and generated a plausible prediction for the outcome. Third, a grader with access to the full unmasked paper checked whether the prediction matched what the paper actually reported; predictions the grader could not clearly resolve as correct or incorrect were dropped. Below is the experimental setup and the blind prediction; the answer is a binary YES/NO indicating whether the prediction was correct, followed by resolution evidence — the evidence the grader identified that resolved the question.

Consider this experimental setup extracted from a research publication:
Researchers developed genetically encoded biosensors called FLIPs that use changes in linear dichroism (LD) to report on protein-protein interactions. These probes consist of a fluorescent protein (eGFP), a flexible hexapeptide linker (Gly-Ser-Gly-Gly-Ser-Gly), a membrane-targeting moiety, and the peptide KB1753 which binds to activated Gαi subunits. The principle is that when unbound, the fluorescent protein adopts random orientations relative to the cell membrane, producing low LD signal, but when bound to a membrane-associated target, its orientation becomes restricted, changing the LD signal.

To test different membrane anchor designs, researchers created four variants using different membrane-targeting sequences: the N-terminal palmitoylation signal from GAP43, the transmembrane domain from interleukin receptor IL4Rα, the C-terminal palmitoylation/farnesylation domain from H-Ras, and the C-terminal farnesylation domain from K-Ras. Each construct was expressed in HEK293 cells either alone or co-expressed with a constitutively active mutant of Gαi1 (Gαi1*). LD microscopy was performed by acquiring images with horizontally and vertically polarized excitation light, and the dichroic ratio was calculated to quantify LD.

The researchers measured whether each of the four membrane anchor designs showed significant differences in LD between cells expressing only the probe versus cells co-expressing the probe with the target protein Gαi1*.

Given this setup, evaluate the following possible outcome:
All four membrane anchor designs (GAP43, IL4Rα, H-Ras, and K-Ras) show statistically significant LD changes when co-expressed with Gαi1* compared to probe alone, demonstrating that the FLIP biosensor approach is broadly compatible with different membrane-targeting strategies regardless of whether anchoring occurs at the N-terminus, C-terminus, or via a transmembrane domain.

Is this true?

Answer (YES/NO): NO